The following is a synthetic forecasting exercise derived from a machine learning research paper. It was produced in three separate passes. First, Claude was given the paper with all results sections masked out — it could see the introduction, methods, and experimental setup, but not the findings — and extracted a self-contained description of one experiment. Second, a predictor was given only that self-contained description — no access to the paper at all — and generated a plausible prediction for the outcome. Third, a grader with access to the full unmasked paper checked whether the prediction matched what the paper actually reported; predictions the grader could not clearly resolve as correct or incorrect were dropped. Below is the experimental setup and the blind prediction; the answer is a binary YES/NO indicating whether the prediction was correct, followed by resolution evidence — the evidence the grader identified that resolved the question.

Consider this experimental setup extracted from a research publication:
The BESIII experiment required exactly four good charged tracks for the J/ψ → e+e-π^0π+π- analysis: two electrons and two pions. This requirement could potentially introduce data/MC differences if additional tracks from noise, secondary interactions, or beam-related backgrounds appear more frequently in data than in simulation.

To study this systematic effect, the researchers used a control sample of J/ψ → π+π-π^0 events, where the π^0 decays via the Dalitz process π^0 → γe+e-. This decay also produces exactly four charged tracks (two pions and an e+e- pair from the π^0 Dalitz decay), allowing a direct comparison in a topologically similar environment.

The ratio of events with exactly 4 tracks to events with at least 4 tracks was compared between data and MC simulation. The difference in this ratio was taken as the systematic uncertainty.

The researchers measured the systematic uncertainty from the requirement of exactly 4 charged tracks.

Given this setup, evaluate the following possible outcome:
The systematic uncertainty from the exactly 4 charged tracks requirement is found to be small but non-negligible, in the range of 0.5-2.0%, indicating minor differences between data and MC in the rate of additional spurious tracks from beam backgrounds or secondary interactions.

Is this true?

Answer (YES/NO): NO